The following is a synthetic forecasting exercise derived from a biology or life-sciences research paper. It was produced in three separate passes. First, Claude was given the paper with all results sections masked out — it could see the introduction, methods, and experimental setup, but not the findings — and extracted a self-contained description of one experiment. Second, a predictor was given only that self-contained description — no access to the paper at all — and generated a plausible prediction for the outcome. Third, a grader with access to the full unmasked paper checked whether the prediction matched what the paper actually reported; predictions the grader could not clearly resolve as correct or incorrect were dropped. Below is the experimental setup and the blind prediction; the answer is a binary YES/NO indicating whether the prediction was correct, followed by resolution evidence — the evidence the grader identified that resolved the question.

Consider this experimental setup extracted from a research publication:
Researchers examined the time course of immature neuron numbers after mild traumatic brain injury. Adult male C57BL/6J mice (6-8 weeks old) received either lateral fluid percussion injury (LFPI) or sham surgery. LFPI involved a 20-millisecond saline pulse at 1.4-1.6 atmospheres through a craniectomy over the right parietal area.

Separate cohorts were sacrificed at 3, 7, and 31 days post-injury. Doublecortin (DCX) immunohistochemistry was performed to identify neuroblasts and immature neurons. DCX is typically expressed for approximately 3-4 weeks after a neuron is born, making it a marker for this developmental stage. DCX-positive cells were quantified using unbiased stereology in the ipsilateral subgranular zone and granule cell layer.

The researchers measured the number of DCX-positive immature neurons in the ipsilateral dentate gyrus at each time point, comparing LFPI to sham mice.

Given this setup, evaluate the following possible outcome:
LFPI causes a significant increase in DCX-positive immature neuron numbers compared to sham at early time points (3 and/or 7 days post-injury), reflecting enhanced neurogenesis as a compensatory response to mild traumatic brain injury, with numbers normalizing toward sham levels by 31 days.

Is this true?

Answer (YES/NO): YES